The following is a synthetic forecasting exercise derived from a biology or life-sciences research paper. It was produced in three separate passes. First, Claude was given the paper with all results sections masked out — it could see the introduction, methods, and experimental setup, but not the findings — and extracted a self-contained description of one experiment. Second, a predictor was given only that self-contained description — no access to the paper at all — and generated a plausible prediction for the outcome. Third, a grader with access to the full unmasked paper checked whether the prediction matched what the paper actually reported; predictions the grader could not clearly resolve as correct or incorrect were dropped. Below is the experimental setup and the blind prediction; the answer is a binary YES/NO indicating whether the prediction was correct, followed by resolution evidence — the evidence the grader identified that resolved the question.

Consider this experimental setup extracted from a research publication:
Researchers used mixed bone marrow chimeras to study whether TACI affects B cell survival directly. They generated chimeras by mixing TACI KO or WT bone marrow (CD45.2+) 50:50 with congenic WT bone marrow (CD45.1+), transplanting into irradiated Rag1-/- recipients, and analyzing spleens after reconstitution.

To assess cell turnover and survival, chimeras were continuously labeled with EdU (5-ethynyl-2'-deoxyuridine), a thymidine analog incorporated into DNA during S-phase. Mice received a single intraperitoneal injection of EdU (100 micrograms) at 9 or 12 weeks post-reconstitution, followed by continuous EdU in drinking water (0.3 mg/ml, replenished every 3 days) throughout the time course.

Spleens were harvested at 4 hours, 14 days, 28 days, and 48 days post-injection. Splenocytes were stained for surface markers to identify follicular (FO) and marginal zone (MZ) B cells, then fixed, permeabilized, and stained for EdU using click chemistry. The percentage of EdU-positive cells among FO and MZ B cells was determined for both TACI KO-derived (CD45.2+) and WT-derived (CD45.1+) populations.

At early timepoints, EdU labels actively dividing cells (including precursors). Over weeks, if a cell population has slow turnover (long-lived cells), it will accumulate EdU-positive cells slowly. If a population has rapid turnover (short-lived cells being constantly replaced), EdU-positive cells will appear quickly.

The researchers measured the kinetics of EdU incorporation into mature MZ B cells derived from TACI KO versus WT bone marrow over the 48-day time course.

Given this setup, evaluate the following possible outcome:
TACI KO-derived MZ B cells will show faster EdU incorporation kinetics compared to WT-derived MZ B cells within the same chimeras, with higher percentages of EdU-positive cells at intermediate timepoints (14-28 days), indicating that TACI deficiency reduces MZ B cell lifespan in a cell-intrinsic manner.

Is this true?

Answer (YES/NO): NO